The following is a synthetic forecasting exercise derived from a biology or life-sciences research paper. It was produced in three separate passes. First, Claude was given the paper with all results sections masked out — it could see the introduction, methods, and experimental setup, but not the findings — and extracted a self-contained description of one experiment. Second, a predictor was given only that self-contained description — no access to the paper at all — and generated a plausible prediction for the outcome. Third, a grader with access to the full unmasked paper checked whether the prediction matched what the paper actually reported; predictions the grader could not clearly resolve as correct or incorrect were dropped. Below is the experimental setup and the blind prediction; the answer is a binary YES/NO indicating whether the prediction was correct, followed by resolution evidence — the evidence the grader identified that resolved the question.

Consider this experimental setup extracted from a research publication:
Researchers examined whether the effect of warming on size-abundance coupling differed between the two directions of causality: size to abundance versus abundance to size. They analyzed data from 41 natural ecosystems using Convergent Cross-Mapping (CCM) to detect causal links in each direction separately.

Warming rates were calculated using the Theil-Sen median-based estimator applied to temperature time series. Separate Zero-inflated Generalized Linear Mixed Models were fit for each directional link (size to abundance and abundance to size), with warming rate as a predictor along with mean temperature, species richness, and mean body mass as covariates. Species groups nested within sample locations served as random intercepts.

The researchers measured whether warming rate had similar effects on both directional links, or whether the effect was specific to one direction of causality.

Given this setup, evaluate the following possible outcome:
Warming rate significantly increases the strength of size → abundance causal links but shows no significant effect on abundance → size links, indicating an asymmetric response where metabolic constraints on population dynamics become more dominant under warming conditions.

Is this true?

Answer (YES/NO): NO